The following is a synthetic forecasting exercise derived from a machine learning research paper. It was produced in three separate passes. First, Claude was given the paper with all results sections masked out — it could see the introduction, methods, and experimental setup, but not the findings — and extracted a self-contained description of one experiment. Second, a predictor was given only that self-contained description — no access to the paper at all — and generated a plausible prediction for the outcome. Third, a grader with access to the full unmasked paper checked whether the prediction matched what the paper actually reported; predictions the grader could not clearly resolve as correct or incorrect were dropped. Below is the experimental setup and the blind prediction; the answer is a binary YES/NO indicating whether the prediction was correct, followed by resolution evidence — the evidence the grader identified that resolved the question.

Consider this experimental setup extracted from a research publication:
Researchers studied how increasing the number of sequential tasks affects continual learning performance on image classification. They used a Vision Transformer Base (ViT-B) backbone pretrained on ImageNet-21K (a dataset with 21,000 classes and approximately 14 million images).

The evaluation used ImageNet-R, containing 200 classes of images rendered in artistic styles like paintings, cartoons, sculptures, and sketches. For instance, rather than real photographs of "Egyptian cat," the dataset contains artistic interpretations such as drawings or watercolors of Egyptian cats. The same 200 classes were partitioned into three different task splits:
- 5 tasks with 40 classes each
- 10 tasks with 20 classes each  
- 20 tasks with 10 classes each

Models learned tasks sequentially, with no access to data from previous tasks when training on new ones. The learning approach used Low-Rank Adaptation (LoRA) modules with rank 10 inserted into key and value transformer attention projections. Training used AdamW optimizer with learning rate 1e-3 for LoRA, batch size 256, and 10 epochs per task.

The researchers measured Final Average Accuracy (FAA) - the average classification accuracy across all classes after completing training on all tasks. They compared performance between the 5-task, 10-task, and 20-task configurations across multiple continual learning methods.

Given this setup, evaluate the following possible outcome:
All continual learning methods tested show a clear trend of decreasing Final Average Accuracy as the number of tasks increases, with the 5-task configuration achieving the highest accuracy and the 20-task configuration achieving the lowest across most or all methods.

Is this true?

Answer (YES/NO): NO